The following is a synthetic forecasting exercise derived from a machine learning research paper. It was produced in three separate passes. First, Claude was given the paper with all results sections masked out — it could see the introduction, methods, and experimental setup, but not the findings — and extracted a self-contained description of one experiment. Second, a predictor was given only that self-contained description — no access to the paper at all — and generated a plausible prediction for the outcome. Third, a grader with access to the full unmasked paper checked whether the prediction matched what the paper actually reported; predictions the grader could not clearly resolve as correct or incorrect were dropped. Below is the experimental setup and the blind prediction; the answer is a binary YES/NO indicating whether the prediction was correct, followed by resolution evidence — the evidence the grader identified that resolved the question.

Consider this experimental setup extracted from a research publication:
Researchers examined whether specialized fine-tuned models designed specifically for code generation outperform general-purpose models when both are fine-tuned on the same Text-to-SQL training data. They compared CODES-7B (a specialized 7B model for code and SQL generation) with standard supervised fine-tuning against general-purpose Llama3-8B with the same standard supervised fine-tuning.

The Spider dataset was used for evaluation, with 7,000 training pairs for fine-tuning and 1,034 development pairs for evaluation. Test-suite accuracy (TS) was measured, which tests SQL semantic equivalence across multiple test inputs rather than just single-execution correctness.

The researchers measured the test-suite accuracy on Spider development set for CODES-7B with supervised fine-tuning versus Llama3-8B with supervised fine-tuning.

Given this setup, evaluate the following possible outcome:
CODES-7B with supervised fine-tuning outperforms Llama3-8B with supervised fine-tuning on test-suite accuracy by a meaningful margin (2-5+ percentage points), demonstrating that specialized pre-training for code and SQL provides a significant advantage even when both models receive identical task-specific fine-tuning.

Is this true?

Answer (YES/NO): YES